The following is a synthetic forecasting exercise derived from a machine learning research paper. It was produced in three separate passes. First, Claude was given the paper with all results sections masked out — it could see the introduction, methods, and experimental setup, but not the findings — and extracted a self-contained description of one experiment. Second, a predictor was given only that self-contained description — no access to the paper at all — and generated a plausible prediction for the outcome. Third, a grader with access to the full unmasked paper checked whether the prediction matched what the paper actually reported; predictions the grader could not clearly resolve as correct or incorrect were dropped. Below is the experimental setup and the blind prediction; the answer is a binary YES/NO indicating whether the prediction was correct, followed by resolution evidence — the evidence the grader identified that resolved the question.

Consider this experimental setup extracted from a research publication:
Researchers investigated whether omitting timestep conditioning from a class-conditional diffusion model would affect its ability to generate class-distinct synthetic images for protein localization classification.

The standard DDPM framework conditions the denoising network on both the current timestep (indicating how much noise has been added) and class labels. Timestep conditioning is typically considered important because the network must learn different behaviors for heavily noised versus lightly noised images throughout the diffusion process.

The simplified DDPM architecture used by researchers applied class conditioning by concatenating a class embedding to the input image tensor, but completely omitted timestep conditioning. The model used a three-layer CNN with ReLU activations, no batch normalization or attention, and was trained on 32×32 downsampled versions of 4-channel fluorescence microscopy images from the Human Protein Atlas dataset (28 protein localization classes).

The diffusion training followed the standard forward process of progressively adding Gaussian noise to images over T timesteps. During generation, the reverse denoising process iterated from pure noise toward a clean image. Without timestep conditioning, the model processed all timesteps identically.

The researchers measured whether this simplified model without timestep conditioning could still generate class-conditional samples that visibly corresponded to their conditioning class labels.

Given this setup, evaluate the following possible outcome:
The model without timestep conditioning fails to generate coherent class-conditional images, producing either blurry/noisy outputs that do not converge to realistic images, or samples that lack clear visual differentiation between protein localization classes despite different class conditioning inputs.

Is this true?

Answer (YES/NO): NO